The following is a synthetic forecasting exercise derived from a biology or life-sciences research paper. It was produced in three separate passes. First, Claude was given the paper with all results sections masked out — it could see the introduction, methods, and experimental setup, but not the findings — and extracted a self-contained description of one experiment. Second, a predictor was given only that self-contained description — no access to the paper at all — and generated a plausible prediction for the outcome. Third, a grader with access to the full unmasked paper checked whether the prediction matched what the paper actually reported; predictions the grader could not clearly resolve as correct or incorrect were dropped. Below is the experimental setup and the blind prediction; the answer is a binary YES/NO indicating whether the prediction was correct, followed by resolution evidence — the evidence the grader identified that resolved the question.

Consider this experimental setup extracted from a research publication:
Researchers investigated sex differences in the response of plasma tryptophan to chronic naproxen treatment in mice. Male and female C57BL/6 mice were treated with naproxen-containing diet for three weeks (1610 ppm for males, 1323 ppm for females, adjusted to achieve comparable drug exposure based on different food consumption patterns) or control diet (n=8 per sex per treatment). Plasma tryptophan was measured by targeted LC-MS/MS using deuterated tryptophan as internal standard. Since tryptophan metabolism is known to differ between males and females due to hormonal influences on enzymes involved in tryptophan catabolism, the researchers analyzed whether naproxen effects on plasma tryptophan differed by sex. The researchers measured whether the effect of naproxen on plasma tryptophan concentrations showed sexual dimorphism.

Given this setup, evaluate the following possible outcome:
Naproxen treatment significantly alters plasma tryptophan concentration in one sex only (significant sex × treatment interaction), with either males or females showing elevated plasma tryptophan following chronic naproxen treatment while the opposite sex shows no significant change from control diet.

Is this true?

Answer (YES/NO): NO